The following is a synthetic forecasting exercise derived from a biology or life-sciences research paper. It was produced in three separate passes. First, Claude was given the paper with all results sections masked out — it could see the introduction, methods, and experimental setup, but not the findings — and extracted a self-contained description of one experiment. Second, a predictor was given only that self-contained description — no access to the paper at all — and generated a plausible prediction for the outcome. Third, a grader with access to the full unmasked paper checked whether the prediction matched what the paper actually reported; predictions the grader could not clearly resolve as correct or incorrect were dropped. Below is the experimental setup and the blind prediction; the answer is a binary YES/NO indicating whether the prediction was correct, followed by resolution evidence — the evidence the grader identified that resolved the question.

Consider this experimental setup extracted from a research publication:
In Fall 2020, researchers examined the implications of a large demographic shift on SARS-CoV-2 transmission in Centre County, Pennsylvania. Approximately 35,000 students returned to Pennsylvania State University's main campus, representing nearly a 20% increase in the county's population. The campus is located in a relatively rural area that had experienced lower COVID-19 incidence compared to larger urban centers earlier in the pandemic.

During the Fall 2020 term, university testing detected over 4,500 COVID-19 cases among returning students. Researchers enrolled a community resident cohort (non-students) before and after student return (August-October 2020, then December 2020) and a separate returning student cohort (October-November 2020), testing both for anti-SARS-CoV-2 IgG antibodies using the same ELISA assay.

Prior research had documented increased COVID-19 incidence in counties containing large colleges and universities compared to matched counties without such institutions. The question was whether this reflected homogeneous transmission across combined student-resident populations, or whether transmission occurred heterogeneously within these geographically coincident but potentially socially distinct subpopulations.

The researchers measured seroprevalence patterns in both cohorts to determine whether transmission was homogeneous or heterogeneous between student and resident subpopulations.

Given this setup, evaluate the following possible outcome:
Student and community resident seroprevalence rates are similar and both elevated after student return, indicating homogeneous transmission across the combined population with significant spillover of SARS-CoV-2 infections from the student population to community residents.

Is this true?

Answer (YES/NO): NO